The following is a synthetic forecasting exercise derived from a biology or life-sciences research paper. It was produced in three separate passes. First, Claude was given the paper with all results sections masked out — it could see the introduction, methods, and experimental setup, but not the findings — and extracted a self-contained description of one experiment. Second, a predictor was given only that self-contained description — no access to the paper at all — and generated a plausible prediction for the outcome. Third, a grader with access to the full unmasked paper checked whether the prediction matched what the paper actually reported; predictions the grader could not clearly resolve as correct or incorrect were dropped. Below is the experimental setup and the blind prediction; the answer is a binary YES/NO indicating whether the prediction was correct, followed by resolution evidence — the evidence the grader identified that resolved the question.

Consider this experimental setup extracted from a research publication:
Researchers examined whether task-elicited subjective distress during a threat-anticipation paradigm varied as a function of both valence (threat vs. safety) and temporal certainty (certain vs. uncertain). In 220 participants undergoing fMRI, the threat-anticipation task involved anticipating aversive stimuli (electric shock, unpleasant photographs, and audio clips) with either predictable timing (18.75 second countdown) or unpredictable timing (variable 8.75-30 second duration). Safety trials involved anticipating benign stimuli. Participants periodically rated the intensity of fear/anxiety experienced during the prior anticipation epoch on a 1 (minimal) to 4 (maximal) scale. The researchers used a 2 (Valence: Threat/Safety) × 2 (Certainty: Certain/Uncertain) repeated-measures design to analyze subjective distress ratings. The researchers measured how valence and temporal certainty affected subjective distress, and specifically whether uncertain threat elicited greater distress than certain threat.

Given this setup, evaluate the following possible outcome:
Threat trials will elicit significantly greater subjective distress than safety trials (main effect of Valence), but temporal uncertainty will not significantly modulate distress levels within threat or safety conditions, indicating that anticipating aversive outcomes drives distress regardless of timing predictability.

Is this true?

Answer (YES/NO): NO